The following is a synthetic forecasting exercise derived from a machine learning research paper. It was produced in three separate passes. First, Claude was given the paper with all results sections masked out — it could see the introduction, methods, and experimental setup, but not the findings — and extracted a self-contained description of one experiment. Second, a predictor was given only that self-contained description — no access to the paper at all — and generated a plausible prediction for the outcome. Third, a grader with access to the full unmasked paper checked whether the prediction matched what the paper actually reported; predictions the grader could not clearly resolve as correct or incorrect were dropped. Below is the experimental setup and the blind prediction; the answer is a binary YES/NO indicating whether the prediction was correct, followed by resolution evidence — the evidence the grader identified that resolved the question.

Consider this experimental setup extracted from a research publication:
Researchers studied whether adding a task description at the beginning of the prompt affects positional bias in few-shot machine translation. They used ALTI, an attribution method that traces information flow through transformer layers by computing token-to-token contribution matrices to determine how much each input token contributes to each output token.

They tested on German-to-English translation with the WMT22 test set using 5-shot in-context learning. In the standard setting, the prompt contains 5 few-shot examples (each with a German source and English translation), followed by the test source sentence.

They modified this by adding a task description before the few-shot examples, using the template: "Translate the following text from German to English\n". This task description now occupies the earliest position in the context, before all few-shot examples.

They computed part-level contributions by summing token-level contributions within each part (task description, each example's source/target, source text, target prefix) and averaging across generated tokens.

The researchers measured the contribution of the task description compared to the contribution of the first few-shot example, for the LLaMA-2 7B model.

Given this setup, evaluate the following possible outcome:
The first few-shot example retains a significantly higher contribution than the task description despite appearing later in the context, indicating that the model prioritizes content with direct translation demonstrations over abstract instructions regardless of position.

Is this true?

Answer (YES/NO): YES